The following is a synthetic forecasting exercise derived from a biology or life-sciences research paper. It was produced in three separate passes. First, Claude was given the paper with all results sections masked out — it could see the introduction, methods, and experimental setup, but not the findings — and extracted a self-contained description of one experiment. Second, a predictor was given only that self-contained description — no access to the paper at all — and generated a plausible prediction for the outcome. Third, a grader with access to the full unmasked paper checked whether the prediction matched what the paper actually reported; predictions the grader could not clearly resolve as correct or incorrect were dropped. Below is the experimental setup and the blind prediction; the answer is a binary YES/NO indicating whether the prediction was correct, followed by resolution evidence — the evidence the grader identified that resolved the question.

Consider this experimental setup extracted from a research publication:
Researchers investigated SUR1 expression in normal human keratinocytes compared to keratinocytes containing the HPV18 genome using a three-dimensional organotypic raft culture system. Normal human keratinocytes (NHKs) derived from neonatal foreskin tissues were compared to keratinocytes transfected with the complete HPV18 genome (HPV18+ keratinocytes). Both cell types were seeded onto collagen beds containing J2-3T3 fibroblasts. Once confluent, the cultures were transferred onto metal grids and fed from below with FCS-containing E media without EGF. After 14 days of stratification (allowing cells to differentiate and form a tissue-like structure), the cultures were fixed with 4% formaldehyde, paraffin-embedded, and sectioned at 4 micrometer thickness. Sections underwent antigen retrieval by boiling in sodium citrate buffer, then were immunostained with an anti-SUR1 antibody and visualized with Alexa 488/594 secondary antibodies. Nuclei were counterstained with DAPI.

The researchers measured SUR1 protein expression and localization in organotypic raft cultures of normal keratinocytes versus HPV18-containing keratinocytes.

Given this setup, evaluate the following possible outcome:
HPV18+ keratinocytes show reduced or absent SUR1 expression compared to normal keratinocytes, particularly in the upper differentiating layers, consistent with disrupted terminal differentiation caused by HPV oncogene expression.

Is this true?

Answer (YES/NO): NO